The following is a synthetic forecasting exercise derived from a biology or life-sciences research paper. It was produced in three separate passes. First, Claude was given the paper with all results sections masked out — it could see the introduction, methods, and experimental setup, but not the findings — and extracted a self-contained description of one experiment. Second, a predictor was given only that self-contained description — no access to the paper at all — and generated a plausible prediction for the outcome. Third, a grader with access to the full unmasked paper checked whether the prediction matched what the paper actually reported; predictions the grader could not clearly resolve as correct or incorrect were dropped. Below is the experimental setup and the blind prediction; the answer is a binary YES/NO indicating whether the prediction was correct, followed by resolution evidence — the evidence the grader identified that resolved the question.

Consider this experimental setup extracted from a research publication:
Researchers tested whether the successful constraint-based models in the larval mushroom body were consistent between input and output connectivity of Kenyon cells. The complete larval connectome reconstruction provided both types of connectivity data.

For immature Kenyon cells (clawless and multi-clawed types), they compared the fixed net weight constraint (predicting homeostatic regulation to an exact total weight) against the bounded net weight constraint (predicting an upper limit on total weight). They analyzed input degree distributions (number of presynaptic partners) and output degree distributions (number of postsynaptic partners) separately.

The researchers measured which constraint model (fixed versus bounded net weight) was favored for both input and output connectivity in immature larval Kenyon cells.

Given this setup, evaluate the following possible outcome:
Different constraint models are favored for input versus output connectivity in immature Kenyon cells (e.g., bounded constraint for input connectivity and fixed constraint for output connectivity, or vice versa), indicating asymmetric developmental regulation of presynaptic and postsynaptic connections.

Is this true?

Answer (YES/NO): NO